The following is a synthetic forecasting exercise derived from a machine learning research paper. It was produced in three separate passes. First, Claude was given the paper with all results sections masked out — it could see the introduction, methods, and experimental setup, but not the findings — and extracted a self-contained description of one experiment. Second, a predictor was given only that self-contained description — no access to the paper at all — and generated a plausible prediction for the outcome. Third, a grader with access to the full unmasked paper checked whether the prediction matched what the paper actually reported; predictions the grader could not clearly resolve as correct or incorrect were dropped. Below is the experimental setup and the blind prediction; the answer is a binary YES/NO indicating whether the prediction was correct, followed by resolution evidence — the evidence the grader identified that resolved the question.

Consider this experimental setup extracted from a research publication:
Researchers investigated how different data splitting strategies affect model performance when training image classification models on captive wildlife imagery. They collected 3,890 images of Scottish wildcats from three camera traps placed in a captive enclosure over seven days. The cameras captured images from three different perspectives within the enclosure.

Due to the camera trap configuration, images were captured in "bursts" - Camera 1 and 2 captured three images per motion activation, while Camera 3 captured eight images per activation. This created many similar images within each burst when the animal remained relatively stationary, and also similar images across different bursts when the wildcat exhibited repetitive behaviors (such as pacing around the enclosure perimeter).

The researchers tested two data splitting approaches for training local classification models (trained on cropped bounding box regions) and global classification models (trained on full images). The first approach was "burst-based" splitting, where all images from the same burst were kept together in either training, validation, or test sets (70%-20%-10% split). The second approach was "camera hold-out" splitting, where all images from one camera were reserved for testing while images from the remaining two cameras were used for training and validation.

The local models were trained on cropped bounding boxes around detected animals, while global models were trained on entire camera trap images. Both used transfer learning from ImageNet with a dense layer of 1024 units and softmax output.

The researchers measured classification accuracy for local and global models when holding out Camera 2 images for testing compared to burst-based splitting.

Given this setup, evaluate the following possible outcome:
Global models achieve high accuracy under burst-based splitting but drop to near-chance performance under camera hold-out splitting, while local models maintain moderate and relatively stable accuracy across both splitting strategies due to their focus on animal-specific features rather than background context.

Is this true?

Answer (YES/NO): NO